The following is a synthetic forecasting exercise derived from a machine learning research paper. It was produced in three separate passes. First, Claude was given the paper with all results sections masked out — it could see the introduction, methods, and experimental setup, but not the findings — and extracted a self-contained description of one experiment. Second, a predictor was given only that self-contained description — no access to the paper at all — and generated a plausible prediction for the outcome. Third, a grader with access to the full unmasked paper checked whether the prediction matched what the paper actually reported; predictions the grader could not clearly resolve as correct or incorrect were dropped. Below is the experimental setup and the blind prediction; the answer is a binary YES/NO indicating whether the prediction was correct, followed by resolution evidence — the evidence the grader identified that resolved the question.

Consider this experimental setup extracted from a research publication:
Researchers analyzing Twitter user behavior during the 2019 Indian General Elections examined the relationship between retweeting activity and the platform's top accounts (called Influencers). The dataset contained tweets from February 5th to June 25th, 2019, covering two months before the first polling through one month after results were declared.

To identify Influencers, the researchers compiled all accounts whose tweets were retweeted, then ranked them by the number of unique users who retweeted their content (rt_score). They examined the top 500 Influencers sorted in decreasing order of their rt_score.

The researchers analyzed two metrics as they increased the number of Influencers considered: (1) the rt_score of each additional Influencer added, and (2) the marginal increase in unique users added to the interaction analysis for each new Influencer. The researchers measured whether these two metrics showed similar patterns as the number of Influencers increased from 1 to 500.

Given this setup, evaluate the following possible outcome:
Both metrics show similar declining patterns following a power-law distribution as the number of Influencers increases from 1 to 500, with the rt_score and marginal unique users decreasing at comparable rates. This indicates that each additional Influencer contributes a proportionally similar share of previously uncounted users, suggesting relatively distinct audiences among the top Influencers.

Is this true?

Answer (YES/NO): NO